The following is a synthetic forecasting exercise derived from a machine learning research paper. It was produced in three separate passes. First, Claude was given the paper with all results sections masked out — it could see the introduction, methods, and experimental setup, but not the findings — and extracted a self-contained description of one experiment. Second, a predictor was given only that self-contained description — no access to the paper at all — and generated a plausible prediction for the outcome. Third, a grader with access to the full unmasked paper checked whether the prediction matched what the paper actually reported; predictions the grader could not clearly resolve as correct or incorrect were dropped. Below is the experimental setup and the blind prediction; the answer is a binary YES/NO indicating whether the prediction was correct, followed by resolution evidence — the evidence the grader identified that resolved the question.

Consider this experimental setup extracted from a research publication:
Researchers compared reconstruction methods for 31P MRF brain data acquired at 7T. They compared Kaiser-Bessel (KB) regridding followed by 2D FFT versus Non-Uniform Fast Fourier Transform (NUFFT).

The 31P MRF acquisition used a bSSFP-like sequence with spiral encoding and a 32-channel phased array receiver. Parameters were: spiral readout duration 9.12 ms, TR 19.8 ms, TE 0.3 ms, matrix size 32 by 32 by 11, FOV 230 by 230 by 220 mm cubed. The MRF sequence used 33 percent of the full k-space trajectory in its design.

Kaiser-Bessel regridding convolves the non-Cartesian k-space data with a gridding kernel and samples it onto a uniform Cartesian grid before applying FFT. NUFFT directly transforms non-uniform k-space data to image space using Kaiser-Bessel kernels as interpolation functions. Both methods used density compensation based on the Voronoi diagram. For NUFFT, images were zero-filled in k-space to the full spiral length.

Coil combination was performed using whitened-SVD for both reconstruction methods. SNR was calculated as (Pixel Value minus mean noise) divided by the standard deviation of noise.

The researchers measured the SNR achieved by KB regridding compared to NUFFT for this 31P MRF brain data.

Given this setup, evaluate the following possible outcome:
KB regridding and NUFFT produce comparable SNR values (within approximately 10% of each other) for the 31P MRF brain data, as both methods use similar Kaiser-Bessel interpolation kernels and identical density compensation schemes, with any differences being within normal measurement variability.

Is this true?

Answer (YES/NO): NO